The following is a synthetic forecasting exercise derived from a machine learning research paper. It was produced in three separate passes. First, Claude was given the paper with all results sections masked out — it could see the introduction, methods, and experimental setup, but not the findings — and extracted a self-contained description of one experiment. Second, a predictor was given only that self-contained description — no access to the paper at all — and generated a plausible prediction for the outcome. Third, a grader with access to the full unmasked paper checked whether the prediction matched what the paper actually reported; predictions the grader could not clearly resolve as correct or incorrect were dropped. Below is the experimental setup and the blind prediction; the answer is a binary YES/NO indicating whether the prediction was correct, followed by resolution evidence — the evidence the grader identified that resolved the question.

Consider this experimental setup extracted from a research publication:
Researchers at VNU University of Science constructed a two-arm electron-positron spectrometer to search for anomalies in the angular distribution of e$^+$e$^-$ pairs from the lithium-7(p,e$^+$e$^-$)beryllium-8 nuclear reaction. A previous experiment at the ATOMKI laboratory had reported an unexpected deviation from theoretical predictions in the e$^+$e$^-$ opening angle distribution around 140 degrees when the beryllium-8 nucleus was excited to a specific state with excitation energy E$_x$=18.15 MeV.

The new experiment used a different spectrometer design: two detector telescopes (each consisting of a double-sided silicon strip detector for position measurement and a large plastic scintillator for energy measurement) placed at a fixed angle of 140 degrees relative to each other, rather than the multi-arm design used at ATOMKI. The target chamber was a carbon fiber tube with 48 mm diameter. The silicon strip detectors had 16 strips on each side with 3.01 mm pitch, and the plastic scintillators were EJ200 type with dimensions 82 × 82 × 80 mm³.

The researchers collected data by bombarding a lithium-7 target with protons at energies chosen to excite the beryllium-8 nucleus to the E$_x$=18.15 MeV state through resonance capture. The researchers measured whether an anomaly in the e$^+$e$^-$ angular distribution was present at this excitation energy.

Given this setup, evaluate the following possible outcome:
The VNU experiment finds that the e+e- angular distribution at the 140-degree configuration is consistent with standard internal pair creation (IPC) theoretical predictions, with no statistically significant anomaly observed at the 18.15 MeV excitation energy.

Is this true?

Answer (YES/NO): NO